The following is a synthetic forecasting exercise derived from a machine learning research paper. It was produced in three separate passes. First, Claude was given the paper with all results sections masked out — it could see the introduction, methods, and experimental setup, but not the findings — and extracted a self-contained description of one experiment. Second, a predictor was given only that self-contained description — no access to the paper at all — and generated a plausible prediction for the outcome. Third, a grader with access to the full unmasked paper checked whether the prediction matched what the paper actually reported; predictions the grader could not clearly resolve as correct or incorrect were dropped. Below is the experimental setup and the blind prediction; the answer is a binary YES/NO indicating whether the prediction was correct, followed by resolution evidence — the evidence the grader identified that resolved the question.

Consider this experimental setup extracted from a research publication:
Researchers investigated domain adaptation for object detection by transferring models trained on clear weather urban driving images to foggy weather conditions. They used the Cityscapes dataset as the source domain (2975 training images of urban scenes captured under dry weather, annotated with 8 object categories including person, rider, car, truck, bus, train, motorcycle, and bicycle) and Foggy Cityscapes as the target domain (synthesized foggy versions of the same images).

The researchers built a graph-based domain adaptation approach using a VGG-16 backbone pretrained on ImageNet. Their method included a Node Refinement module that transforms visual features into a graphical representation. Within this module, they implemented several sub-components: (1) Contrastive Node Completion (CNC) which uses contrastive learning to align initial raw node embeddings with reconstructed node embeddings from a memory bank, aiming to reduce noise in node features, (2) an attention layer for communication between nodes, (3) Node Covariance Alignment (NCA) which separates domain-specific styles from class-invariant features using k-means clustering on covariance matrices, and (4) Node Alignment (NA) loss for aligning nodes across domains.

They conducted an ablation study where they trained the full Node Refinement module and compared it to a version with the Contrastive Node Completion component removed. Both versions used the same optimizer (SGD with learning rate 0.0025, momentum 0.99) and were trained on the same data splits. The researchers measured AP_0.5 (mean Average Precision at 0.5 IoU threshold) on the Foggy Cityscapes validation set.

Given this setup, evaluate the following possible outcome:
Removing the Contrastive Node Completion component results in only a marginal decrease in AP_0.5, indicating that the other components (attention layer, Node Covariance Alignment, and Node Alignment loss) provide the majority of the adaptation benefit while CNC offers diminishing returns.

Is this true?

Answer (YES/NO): YES